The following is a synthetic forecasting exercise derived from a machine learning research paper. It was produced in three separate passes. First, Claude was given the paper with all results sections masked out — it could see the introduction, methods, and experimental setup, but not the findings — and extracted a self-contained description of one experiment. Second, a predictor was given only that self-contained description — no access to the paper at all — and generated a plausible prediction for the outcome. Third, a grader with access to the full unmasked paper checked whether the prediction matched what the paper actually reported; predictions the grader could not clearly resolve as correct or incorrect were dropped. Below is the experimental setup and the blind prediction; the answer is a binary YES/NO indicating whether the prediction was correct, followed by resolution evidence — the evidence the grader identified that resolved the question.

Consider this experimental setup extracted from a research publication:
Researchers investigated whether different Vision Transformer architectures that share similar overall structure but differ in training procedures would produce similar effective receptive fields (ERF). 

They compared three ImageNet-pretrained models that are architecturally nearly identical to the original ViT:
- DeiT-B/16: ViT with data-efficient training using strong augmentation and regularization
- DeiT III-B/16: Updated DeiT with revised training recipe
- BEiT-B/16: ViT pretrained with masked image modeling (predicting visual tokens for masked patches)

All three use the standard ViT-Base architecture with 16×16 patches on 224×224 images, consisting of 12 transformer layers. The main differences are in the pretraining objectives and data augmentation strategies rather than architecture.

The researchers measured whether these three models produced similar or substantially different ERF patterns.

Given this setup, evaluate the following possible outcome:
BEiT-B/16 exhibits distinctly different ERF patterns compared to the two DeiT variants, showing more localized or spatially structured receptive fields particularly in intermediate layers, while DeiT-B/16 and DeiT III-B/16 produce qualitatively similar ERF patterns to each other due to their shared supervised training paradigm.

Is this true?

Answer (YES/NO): NO